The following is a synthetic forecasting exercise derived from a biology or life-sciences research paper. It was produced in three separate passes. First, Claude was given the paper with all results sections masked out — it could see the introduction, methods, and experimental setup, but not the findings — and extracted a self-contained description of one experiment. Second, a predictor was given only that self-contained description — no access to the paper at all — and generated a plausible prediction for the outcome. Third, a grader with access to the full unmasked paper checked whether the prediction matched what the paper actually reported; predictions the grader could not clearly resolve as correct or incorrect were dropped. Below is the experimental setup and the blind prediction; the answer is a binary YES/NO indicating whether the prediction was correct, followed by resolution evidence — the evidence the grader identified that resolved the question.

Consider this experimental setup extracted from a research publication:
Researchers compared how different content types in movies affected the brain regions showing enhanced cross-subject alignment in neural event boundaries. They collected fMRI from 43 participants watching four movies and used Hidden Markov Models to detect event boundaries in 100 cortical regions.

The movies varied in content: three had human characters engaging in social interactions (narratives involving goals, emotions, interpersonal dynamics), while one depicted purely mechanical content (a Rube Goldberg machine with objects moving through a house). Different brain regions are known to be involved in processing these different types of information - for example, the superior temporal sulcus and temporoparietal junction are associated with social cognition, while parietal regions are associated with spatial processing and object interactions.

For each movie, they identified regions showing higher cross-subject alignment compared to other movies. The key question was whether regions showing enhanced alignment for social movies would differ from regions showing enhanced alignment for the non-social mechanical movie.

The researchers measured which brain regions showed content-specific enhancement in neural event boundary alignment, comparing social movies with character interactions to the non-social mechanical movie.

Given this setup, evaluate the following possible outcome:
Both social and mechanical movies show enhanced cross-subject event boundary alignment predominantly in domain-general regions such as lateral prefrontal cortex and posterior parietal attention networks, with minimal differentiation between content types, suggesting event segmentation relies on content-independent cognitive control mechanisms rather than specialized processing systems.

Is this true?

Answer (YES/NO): NO